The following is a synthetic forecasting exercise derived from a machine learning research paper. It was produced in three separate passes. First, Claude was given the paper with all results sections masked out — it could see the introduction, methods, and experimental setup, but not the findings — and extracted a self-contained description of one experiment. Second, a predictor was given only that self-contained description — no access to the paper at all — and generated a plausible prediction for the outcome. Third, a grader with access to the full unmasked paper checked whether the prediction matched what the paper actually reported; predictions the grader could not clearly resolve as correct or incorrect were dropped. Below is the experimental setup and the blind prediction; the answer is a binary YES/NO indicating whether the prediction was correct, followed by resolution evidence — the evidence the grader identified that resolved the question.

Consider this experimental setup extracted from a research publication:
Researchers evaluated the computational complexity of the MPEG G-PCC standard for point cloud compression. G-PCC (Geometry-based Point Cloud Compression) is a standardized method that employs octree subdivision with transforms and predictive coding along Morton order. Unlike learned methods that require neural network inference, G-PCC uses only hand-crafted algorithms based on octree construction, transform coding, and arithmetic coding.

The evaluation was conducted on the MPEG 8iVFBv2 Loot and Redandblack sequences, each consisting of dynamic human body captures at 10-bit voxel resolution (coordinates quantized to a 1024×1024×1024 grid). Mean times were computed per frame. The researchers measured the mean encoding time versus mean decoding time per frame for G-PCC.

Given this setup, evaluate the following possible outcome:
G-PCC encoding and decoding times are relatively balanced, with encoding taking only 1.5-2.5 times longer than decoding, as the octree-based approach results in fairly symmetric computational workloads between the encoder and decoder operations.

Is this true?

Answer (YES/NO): YES